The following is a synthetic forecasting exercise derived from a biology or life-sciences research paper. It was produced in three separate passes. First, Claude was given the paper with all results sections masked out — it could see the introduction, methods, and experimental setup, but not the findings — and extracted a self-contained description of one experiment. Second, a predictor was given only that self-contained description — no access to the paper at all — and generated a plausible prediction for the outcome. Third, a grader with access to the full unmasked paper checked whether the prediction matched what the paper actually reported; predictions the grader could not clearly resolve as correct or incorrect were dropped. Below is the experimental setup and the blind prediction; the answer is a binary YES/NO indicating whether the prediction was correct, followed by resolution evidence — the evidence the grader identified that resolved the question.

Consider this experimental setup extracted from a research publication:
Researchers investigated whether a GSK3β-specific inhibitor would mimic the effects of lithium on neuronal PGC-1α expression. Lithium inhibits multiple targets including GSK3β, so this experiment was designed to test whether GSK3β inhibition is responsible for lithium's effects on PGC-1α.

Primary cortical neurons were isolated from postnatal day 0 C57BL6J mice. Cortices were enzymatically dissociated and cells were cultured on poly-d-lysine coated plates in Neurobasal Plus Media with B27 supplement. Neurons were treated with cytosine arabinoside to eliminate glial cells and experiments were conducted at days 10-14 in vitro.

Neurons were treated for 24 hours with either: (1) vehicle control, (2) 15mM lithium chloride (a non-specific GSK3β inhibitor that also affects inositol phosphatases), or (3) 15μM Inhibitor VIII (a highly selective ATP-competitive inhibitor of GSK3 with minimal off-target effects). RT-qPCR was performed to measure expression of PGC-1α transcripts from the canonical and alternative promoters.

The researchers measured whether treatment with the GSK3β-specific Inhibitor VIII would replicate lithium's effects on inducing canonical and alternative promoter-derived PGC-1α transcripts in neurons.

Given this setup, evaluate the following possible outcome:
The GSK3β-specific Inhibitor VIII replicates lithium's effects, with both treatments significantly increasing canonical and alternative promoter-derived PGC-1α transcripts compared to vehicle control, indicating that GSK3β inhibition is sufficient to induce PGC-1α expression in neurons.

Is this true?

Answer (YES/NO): NO